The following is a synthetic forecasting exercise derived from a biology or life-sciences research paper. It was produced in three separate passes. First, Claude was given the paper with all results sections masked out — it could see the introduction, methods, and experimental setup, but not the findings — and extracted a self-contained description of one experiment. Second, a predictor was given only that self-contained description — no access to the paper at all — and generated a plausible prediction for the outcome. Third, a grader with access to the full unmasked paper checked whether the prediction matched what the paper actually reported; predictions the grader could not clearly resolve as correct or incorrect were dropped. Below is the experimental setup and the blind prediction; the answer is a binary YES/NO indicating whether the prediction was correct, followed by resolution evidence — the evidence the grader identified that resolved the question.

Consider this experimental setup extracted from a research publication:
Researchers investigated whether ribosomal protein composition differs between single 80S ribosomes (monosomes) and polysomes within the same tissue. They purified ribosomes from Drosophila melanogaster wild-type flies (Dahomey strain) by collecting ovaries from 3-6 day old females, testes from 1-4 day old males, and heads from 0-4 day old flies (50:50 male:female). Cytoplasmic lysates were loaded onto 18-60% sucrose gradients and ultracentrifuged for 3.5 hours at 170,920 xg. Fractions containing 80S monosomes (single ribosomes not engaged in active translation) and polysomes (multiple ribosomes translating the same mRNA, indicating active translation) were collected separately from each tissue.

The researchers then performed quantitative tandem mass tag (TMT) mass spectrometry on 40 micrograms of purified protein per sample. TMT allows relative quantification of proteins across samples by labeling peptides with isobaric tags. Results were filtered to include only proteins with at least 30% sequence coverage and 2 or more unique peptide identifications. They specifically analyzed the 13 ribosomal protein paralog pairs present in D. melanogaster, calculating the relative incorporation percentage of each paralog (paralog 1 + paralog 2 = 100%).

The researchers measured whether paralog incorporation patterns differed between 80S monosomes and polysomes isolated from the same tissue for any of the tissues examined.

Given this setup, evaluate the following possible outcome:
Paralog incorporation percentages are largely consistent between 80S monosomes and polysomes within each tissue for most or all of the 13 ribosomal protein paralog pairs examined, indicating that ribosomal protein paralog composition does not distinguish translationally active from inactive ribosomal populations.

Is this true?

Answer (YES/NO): NO